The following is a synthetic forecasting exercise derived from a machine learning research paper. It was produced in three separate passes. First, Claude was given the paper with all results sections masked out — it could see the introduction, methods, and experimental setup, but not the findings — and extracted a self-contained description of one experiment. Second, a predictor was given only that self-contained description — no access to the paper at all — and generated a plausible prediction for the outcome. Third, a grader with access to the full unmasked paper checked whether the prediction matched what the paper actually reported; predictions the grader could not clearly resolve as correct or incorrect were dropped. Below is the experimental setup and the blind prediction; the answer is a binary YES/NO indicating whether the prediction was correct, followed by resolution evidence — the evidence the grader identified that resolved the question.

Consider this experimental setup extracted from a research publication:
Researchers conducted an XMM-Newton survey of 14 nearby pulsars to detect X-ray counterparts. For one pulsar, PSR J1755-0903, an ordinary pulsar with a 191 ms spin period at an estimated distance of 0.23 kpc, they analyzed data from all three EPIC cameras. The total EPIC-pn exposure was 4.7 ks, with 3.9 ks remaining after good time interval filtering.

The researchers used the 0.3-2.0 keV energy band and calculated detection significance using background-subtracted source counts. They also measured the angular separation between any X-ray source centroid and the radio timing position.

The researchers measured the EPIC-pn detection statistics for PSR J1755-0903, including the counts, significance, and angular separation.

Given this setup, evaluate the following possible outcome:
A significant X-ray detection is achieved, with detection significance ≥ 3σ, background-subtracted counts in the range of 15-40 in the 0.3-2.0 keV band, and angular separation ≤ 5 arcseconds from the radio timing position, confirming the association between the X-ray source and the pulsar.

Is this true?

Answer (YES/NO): NO